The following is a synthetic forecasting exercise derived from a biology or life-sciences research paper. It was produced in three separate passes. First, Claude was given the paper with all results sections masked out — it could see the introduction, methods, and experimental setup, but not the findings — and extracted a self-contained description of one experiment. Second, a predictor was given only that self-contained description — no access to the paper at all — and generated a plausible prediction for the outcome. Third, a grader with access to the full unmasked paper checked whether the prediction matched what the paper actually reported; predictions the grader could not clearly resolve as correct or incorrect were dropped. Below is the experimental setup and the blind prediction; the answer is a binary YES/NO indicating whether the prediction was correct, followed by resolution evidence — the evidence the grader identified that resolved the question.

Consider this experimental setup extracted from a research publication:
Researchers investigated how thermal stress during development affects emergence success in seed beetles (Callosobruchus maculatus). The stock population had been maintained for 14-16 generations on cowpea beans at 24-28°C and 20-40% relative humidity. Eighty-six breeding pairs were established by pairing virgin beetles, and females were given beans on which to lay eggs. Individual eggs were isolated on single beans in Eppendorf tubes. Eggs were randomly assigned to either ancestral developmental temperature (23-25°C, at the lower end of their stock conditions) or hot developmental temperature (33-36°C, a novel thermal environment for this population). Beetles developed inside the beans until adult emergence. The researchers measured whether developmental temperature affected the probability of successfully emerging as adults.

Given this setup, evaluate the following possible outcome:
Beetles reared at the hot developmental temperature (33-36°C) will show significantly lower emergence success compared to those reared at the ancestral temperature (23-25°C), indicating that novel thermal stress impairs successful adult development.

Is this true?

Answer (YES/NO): YES